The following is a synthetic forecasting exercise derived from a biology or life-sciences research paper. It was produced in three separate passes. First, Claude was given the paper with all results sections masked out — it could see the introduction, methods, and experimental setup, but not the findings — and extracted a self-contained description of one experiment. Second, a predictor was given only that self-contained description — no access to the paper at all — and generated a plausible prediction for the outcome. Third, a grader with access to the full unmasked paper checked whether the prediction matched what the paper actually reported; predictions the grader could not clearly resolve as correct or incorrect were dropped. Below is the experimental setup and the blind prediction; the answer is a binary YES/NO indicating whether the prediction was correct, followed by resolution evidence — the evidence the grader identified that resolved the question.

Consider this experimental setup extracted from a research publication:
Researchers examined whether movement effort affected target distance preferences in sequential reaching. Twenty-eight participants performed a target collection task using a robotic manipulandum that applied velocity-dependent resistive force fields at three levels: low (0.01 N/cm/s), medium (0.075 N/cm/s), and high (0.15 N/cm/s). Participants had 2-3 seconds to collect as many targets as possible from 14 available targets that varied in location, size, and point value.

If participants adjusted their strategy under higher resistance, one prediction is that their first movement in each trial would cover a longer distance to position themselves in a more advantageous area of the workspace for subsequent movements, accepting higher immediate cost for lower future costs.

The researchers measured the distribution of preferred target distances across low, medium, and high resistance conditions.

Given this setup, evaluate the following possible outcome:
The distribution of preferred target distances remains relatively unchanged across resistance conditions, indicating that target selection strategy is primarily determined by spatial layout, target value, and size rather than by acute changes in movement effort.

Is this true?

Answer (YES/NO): YES